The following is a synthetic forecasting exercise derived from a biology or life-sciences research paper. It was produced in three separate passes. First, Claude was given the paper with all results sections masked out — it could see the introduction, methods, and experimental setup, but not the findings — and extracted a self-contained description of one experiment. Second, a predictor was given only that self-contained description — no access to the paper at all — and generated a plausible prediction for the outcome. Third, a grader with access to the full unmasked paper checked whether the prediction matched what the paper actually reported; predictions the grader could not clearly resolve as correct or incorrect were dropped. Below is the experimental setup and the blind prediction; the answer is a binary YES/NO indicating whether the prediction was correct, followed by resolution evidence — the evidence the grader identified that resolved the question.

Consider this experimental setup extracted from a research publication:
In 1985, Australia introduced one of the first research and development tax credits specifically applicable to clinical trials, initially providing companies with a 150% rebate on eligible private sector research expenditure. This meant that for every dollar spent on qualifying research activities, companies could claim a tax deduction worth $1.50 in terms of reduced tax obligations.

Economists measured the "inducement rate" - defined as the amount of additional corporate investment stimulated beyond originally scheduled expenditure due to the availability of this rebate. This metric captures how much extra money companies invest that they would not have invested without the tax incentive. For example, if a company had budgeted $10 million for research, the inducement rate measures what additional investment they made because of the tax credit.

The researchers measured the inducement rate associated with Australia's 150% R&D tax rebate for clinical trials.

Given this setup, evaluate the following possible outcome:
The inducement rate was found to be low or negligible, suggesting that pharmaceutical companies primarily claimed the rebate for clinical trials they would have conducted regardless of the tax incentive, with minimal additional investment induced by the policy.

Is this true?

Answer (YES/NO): NO